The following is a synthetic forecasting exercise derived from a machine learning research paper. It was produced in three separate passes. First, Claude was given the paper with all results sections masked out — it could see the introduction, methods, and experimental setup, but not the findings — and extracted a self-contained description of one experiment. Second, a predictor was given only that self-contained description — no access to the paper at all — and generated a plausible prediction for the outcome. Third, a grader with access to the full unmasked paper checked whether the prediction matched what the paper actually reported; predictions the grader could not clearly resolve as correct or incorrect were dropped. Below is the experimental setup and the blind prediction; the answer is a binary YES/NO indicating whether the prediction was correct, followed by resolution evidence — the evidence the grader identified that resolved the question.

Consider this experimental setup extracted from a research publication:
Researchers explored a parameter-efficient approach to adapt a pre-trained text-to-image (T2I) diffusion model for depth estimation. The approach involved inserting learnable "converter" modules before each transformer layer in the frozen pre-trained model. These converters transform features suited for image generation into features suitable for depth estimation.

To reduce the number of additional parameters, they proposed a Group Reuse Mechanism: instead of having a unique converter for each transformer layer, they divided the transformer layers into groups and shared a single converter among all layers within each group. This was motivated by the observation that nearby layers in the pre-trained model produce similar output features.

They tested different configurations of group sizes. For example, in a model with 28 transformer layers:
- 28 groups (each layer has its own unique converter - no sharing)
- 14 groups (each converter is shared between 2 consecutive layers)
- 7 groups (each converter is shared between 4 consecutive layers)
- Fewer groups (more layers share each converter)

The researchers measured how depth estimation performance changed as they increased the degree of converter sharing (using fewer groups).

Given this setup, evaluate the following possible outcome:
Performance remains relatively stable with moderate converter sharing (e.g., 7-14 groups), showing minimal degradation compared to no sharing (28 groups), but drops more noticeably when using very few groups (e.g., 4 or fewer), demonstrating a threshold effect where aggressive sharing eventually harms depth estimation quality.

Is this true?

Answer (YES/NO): YES